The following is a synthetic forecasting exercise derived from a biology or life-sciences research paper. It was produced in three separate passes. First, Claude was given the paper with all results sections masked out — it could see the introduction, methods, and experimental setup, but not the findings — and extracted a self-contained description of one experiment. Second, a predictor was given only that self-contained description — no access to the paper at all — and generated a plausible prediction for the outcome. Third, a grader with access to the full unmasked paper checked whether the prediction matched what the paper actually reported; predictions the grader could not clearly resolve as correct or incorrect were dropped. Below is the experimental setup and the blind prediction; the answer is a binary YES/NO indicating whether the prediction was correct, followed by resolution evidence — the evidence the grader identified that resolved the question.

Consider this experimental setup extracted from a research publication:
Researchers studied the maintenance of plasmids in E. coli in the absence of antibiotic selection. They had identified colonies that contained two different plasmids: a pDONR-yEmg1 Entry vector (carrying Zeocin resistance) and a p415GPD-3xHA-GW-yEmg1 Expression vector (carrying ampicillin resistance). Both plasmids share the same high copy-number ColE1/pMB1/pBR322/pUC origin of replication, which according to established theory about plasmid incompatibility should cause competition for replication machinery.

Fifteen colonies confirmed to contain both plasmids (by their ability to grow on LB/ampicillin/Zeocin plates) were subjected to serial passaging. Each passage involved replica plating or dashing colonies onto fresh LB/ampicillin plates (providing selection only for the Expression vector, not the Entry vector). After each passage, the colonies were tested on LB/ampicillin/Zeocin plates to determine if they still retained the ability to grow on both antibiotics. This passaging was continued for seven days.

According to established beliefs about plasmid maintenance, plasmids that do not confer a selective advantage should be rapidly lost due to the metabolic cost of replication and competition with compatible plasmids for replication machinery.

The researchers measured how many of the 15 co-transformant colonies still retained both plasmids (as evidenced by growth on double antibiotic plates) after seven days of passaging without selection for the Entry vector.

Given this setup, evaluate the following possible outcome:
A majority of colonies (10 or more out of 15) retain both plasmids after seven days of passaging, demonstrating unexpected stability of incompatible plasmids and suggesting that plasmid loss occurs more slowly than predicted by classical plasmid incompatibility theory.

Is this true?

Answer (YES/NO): YES